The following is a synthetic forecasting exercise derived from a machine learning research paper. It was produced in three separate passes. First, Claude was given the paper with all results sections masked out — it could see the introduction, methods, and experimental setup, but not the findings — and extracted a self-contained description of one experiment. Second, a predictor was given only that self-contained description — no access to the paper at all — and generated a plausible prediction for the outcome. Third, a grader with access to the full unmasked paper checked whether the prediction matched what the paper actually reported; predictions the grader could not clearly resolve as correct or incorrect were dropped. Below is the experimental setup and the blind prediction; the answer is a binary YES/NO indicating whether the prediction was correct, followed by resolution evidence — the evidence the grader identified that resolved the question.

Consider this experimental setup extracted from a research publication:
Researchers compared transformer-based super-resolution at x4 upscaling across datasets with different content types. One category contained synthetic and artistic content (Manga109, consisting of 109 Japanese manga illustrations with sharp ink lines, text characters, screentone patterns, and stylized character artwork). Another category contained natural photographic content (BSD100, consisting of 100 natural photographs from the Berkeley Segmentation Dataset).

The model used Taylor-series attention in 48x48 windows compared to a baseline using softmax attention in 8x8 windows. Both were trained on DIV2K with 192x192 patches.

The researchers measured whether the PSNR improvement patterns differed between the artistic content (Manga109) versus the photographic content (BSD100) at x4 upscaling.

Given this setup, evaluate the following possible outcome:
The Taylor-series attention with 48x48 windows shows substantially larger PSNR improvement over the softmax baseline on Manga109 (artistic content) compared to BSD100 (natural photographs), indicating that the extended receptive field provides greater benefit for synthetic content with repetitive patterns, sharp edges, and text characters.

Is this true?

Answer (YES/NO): NO